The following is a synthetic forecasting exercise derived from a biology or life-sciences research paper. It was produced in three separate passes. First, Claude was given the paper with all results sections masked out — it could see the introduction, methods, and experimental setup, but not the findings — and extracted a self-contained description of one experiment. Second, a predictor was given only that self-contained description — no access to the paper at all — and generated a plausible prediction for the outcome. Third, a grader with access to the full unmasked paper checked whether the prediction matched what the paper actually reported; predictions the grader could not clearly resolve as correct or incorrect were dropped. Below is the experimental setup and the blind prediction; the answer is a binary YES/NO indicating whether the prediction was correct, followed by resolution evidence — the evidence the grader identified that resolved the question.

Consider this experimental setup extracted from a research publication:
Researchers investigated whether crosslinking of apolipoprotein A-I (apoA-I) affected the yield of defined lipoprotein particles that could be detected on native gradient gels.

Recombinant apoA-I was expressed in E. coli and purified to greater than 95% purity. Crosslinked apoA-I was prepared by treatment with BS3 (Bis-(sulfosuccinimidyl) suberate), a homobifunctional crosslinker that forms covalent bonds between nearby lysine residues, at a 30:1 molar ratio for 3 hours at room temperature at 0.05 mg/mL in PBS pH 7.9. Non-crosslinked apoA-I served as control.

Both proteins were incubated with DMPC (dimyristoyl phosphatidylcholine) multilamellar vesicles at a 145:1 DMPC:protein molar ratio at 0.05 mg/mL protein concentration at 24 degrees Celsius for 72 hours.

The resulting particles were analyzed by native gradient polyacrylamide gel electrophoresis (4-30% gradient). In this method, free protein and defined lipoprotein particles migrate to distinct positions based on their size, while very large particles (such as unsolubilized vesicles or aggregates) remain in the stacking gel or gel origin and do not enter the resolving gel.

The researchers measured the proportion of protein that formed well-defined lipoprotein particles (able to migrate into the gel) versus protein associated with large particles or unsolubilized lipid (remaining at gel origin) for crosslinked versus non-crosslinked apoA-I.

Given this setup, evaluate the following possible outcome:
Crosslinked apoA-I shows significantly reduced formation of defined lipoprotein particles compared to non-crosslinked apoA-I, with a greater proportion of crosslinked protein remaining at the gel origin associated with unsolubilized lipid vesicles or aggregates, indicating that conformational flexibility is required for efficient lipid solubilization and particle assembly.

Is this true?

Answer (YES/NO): NO